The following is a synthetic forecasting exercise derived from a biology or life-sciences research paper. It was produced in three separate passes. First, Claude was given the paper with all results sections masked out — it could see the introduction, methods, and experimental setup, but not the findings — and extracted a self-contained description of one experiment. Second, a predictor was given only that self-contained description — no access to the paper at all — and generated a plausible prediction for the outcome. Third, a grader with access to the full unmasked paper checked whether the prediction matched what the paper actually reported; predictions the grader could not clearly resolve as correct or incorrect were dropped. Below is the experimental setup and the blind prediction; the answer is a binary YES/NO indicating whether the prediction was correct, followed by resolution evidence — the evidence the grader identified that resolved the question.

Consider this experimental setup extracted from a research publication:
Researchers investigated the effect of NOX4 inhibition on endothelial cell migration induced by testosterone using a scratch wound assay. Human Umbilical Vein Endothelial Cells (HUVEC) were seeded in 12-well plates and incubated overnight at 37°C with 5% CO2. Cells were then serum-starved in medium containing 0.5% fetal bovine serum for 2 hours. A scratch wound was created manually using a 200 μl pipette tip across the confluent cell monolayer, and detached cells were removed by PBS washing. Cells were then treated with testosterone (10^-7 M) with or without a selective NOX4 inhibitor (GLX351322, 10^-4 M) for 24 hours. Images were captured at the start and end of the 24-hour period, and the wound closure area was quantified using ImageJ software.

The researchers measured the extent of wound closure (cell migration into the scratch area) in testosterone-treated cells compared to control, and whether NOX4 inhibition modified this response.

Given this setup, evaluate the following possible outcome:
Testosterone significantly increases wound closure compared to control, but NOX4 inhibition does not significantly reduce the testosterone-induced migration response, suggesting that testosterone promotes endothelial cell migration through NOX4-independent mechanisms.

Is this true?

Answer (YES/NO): NO